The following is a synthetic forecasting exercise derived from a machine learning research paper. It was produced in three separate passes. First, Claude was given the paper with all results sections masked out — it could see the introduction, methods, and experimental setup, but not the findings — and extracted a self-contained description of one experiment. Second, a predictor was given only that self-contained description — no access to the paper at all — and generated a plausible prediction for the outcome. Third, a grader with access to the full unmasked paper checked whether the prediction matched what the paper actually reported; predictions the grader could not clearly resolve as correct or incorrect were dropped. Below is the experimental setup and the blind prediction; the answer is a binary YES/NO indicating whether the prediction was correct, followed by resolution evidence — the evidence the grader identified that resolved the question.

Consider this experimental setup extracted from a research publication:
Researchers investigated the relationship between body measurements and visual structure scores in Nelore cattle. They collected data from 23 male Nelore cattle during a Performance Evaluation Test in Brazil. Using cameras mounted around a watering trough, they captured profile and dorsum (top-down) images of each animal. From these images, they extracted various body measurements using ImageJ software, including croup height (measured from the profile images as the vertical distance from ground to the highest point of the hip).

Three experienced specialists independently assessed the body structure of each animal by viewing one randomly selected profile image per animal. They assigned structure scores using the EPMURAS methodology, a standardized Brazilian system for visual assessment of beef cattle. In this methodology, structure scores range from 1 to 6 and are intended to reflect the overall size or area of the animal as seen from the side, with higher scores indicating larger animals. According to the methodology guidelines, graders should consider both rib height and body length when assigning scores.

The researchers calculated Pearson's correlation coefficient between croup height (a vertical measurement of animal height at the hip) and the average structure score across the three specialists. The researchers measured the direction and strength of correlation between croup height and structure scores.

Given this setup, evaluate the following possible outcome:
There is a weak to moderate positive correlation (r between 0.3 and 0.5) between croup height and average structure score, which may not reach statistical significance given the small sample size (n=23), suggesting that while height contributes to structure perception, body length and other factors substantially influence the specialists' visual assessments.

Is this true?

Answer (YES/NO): NO